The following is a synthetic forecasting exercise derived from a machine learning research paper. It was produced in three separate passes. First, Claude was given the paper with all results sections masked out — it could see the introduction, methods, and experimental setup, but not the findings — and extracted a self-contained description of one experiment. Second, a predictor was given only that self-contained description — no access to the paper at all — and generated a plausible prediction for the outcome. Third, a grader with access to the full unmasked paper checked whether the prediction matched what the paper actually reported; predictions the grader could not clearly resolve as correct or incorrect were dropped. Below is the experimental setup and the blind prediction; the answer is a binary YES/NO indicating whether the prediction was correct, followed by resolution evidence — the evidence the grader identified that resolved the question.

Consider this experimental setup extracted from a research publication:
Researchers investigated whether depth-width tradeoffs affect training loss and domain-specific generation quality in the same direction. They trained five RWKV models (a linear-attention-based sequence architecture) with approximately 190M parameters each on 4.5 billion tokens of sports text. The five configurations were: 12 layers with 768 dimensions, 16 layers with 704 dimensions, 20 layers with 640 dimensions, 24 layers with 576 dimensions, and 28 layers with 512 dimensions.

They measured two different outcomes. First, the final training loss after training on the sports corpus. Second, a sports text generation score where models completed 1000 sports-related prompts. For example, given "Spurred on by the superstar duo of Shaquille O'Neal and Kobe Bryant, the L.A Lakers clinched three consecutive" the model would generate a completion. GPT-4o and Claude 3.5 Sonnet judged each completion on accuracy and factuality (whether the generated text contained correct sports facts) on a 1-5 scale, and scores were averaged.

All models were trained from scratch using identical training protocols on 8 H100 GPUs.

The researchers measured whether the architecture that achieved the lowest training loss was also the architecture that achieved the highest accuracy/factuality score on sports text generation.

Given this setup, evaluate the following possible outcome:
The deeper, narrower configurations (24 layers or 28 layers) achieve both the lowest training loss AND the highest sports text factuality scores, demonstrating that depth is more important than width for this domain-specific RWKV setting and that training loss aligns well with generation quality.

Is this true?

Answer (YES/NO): NO